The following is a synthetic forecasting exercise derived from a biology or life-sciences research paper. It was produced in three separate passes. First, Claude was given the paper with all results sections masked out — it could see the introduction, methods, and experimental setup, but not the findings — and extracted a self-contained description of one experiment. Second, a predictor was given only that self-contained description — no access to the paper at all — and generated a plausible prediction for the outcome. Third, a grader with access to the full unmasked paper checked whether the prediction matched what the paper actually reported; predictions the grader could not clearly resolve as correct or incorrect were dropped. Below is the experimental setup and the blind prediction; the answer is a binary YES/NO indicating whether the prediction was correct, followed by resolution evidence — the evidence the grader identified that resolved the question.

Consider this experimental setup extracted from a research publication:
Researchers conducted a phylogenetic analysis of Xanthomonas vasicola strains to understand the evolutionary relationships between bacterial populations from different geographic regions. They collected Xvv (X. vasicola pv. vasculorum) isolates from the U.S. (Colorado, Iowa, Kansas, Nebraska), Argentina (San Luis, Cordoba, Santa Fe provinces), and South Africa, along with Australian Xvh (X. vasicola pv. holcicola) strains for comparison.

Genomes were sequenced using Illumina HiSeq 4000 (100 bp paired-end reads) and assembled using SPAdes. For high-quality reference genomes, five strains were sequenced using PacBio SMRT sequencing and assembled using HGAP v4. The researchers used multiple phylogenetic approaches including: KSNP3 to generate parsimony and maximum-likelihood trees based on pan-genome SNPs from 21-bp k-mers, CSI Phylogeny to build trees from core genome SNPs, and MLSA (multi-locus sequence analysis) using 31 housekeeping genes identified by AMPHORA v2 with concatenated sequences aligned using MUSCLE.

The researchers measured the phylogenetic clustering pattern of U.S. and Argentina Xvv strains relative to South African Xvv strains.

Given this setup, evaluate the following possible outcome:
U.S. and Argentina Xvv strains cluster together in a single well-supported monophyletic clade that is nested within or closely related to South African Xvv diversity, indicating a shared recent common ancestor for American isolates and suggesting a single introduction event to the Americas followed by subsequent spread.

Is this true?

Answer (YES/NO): NO